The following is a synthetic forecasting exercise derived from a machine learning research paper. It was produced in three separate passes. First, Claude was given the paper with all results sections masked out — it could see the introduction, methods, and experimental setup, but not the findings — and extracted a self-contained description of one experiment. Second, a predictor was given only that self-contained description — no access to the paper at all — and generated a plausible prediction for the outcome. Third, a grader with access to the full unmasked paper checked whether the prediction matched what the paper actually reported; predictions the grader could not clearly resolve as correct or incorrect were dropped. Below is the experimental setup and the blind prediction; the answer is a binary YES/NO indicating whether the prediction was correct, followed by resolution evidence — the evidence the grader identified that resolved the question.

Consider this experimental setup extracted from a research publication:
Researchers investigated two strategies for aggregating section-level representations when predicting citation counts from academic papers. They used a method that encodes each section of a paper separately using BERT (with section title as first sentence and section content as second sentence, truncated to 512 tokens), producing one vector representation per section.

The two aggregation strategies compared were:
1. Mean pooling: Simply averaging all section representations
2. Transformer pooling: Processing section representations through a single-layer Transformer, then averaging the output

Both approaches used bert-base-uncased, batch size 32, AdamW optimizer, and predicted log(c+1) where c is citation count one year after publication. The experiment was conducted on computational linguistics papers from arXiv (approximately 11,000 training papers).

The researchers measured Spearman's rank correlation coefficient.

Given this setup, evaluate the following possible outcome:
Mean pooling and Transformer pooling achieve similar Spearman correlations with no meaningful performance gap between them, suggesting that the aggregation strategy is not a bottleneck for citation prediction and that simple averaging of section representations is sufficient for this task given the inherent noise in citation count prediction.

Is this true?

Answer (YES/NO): NO